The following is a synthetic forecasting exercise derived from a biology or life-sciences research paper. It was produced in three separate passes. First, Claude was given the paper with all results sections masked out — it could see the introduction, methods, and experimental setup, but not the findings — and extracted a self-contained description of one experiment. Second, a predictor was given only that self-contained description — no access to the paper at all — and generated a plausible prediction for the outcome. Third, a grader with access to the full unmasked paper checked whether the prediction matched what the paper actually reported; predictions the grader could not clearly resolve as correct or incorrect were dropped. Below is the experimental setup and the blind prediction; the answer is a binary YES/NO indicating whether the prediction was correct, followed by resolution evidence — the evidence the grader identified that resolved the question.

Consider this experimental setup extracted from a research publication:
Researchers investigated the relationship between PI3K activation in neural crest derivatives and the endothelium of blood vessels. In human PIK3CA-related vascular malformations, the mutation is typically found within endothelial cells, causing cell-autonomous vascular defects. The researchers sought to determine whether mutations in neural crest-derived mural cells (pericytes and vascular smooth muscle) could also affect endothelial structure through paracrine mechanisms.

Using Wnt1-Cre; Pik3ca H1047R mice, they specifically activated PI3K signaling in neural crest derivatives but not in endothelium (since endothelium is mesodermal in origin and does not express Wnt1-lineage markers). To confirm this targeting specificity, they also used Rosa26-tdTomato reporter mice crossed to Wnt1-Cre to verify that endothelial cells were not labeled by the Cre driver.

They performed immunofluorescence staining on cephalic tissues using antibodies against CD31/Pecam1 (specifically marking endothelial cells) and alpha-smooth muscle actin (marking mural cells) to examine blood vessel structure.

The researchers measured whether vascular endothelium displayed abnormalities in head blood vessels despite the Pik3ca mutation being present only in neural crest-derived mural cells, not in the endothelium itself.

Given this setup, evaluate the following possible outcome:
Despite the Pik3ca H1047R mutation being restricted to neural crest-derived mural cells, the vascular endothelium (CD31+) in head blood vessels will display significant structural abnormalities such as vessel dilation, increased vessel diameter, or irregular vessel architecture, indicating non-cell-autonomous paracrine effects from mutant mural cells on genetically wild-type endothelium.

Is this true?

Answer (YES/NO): YES